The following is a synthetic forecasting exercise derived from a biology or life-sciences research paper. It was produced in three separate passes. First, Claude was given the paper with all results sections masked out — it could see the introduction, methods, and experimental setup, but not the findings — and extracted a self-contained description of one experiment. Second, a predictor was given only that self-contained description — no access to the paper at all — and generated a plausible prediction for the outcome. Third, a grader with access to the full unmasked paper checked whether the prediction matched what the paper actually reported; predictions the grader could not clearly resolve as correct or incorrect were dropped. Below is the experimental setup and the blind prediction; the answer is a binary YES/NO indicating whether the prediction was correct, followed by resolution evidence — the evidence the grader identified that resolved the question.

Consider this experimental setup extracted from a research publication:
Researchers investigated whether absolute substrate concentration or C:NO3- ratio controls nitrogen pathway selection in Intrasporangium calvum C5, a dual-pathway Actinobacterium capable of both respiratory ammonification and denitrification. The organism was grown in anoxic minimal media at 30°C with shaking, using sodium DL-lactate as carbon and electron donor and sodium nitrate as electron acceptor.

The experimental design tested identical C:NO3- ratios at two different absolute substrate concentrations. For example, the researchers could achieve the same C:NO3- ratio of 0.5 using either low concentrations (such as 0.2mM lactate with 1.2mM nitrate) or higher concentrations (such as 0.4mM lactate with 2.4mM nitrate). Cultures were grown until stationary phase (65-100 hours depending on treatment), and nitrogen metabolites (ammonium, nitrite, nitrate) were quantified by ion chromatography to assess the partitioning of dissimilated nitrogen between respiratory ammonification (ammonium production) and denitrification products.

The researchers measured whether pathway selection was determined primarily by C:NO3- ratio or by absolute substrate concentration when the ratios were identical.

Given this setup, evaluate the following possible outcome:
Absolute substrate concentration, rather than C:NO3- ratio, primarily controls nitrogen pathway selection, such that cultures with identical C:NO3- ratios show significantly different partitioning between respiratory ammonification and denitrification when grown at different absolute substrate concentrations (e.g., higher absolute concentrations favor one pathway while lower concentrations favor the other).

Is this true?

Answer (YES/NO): YES